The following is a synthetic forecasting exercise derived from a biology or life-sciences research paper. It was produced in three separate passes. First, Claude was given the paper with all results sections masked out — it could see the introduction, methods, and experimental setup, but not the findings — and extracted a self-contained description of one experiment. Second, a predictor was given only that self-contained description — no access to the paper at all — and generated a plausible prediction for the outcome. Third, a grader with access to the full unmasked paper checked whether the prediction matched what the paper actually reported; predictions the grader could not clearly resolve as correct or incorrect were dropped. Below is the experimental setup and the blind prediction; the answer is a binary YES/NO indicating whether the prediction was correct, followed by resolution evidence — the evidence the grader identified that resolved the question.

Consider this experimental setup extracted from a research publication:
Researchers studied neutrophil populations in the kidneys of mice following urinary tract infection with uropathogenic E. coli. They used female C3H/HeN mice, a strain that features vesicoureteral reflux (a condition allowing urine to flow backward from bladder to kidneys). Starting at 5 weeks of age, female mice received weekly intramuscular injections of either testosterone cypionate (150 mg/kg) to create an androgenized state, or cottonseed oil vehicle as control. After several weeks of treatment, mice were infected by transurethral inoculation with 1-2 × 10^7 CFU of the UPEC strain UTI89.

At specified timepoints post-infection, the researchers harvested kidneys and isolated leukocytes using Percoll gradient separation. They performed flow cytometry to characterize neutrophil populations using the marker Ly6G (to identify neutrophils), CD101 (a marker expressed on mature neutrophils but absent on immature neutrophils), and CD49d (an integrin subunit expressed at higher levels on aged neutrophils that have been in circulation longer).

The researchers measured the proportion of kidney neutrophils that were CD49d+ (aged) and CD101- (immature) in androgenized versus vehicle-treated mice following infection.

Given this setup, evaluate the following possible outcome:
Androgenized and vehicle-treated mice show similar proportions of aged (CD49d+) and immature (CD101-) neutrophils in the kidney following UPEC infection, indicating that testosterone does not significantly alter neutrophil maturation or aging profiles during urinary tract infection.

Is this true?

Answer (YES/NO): NO